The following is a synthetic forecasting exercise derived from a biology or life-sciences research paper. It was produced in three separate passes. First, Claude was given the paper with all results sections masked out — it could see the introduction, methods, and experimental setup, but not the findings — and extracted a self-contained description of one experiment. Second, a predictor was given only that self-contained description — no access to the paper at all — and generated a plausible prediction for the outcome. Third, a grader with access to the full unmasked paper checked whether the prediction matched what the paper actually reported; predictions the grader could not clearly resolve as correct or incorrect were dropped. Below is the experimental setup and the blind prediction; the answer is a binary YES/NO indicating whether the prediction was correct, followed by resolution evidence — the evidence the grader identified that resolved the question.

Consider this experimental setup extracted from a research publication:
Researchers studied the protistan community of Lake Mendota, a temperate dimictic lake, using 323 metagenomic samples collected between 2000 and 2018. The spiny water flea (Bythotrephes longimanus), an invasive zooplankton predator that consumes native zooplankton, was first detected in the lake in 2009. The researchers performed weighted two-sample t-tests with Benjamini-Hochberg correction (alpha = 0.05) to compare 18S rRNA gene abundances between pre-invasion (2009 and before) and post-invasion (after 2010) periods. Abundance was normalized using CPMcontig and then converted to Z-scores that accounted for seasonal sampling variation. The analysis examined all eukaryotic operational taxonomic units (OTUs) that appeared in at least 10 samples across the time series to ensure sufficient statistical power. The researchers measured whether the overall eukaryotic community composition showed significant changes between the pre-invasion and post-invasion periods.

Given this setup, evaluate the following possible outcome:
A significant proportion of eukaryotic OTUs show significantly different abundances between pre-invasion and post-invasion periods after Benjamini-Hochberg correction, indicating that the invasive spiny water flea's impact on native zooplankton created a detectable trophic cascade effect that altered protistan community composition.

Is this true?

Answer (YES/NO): YES